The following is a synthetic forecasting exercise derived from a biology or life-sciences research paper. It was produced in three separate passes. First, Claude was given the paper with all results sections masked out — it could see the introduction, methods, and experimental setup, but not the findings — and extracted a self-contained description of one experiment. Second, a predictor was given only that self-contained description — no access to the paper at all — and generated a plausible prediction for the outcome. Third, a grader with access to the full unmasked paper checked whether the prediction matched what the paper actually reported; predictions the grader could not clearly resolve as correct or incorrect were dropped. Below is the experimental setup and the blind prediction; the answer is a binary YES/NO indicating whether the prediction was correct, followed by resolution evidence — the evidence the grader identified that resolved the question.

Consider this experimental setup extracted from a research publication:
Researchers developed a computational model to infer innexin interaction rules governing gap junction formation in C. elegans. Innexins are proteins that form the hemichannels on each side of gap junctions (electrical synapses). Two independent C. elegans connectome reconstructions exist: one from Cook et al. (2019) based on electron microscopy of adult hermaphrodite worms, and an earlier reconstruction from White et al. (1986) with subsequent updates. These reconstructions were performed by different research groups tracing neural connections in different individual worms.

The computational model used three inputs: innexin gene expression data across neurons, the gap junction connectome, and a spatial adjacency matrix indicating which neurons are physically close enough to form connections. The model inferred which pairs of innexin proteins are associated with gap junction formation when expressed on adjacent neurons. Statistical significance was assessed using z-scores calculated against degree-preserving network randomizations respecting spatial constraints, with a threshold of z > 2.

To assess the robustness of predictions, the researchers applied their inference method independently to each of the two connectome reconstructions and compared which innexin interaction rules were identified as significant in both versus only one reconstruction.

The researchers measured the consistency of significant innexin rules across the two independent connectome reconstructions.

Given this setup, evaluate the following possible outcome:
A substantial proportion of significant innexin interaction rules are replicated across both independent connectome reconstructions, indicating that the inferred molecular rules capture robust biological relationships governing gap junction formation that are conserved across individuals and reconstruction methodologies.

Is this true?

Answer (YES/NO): YES